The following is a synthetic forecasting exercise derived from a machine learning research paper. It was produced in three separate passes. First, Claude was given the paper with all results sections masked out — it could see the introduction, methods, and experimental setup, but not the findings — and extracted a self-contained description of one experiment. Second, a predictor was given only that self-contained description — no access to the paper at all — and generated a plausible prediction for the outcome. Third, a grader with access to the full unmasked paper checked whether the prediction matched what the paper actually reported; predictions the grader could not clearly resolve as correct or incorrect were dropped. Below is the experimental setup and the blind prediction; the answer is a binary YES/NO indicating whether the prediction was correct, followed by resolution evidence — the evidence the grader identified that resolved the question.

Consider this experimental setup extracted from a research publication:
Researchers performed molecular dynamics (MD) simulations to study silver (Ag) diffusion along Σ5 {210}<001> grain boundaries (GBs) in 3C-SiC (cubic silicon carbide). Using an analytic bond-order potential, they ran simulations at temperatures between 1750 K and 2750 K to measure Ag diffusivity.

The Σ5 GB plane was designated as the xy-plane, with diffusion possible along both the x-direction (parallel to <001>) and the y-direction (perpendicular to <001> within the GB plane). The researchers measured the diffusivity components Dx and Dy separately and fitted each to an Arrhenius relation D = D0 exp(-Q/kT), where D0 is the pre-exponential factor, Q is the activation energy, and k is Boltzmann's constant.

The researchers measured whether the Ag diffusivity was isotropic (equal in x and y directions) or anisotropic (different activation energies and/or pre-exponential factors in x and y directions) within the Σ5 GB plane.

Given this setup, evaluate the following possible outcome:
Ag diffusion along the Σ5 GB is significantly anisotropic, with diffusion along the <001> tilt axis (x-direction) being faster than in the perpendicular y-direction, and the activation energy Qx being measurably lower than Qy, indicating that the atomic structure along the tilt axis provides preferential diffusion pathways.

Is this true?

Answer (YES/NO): NO